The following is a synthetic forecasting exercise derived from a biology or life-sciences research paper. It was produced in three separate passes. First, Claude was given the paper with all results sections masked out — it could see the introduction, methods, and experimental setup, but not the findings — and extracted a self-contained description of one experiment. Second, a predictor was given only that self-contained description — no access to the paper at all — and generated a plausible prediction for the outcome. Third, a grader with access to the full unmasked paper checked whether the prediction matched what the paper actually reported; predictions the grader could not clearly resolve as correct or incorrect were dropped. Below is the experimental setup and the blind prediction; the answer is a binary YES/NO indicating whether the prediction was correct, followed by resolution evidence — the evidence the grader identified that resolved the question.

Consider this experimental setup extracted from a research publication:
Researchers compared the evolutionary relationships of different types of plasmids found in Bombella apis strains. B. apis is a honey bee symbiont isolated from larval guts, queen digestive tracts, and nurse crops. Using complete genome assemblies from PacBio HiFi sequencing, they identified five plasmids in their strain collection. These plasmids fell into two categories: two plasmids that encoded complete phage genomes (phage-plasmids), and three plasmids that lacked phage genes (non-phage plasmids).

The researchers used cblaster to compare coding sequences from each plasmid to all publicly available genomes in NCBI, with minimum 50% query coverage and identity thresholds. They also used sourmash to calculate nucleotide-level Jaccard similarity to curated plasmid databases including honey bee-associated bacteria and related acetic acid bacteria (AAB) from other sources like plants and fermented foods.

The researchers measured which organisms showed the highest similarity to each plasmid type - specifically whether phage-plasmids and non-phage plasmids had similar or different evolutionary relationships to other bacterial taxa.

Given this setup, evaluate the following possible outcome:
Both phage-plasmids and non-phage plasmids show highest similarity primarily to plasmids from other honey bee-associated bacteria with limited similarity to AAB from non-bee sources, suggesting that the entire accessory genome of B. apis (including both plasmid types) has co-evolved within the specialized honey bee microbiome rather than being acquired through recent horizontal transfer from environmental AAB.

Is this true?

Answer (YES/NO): NO